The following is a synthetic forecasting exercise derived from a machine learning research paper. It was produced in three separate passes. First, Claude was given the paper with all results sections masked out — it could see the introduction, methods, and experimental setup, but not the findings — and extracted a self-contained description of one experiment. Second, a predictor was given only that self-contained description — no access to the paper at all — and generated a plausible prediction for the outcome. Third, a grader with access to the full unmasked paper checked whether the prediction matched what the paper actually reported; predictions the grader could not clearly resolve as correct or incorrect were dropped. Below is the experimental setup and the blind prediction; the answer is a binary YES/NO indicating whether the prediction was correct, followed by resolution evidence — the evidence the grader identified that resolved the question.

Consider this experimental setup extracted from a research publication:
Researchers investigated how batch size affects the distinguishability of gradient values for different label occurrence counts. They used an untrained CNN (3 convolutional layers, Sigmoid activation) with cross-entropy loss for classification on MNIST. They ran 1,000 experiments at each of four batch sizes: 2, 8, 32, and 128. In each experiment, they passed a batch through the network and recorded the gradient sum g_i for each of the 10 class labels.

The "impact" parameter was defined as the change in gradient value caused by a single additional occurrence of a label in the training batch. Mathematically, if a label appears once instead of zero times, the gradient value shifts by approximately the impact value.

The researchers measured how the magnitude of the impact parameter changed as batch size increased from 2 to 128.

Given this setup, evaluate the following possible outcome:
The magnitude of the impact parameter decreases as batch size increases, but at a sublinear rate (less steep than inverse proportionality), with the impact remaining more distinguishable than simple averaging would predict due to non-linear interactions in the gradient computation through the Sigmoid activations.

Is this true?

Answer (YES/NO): NO